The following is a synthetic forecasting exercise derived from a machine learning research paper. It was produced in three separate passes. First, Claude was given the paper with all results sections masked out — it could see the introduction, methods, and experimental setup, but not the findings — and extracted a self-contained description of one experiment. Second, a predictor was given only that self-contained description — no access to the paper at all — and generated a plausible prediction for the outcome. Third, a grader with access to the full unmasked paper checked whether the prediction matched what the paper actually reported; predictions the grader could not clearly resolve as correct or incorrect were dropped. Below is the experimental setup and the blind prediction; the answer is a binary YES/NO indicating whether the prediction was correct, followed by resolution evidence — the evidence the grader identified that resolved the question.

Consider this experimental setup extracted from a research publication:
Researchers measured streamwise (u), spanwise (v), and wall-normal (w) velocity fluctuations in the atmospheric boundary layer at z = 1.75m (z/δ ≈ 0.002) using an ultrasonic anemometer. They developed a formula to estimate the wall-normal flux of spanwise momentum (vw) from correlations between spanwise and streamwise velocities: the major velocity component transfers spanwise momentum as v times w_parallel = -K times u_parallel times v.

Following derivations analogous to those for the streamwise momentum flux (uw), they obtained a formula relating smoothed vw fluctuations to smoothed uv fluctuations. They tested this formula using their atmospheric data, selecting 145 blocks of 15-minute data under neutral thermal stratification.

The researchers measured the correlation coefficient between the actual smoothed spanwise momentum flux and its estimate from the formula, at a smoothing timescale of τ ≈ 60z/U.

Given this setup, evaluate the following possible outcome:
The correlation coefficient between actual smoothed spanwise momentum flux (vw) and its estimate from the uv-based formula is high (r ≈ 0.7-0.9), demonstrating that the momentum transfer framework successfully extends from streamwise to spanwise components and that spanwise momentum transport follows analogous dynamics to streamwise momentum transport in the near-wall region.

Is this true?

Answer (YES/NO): NO